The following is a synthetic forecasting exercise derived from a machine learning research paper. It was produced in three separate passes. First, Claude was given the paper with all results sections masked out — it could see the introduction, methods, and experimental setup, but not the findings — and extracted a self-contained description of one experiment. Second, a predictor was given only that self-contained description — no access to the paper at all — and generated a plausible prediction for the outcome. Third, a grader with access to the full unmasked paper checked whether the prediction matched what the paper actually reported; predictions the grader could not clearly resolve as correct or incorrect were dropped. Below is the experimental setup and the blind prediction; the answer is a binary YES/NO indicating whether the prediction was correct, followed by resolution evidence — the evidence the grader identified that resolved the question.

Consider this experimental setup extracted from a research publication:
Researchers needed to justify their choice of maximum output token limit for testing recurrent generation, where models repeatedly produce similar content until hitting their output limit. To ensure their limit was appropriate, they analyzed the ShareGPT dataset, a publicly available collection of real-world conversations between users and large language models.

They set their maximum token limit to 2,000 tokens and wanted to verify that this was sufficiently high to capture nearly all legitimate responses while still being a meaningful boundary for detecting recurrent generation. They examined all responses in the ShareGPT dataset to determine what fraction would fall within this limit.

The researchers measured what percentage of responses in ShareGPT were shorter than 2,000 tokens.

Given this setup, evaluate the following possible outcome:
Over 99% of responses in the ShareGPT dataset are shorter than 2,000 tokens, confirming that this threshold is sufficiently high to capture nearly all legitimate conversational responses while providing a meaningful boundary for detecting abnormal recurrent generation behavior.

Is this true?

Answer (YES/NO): YES